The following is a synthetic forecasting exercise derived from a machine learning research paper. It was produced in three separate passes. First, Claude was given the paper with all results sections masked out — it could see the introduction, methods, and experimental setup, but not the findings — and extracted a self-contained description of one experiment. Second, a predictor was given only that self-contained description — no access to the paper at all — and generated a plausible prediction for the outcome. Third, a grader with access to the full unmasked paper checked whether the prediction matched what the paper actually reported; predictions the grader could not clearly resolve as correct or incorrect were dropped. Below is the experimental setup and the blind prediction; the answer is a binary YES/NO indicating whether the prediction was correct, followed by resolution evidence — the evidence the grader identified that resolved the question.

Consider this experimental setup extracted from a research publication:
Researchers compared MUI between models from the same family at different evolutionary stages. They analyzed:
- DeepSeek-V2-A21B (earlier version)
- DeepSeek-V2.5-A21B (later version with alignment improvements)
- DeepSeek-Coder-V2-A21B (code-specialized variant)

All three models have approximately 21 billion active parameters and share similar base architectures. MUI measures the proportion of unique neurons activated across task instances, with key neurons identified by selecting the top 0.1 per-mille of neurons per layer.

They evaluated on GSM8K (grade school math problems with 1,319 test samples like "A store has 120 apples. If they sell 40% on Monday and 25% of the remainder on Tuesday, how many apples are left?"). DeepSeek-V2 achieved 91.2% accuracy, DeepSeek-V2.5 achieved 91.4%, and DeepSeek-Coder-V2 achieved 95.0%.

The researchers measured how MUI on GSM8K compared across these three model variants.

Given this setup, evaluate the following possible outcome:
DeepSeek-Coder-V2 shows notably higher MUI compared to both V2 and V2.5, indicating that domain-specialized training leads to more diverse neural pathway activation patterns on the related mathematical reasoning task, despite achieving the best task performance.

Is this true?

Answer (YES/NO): NO